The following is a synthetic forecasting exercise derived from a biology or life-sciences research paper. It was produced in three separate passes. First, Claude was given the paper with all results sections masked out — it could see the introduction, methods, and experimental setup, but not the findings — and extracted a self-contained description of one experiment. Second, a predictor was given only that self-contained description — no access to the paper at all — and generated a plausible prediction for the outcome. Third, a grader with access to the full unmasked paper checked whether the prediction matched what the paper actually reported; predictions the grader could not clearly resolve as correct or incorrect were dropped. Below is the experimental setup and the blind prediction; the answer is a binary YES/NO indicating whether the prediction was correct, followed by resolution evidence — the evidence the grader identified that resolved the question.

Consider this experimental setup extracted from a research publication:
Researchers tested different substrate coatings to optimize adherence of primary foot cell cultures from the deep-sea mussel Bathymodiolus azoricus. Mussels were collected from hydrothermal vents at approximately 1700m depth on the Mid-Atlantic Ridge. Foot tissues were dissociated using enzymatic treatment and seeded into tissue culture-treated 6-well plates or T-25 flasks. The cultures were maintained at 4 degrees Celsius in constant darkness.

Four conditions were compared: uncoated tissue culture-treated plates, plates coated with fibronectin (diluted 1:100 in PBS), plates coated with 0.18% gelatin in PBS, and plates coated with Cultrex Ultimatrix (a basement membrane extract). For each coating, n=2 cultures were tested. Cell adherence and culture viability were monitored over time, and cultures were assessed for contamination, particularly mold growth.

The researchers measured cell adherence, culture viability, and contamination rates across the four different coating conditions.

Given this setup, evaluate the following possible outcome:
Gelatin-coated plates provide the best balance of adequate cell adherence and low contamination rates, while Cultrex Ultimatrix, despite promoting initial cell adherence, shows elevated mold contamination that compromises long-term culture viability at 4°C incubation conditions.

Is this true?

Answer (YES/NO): NO